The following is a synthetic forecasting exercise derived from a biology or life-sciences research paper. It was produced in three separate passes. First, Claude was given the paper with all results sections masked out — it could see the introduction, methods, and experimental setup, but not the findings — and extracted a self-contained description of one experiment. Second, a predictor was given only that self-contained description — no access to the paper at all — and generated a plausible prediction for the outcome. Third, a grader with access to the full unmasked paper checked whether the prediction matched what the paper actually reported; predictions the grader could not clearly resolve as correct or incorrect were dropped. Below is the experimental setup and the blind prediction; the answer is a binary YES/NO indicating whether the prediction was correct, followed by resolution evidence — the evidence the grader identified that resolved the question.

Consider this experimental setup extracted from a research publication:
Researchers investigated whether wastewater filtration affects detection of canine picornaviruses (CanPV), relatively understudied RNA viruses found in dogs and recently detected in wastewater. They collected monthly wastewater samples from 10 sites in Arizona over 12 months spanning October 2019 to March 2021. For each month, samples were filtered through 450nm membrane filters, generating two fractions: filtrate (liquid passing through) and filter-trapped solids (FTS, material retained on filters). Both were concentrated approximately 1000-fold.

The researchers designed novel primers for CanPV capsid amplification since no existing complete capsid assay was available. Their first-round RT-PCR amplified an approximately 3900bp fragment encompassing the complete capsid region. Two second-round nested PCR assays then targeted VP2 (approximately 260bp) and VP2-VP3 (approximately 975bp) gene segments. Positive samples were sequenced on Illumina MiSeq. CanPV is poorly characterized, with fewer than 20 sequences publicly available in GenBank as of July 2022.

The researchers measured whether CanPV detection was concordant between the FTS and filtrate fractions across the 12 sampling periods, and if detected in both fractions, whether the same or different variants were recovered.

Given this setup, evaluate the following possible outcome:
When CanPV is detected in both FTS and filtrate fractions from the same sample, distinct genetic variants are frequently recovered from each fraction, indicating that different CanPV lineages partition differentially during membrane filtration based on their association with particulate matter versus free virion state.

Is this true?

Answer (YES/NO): YES